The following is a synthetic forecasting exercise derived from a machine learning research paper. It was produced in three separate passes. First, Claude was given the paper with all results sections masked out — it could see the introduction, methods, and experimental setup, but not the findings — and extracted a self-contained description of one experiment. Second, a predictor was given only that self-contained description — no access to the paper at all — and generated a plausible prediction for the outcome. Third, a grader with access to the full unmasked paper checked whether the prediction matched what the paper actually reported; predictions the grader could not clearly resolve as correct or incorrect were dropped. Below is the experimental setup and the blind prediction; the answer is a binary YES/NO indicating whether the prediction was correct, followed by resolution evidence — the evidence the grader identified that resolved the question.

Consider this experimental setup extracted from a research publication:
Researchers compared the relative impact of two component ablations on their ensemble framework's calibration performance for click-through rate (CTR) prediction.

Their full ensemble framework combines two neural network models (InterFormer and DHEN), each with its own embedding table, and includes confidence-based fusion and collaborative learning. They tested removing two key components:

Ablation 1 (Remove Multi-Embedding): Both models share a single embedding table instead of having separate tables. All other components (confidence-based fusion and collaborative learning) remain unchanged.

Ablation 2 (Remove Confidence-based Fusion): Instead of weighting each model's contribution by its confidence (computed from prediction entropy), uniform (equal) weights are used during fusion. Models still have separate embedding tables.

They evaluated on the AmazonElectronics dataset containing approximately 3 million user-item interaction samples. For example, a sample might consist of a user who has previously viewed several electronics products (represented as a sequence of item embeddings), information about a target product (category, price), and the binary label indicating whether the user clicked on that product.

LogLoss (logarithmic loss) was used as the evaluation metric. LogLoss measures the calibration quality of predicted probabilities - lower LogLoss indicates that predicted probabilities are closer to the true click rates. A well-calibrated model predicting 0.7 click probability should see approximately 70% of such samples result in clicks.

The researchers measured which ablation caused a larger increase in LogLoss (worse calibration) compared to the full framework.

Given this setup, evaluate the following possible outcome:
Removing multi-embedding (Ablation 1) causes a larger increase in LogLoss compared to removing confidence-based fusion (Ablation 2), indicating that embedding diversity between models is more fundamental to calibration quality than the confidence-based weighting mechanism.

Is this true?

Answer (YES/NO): YES